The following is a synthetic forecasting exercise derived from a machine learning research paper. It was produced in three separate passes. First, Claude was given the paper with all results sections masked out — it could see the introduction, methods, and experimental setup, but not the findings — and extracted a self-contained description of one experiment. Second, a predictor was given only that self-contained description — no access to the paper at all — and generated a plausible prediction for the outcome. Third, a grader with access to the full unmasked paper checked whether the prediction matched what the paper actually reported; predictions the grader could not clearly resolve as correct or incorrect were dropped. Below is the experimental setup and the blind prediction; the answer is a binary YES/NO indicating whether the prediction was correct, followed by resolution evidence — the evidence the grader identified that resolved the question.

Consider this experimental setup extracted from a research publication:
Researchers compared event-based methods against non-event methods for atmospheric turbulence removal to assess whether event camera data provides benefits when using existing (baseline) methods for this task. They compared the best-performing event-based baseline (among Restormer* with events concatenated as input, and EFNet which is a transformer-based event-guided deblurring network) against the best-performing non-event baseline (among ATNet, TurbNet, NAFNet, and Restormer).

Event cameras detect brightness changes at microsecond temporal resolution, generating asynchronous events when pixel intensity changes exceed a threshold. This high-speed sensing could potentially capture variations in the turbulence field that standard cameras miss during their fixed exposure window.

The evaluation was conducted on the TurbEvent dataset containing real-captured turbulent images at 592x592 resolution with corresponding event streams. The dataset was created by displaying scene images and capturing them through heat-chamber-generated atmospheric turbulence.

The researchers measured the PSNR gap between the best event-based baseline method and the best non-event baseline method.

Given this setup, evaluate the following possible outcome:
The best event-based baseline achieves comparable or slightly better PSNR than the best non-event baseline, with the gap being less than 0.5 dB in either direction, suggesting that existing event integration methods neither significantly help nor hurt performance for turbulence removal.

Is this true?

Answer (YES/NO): YES